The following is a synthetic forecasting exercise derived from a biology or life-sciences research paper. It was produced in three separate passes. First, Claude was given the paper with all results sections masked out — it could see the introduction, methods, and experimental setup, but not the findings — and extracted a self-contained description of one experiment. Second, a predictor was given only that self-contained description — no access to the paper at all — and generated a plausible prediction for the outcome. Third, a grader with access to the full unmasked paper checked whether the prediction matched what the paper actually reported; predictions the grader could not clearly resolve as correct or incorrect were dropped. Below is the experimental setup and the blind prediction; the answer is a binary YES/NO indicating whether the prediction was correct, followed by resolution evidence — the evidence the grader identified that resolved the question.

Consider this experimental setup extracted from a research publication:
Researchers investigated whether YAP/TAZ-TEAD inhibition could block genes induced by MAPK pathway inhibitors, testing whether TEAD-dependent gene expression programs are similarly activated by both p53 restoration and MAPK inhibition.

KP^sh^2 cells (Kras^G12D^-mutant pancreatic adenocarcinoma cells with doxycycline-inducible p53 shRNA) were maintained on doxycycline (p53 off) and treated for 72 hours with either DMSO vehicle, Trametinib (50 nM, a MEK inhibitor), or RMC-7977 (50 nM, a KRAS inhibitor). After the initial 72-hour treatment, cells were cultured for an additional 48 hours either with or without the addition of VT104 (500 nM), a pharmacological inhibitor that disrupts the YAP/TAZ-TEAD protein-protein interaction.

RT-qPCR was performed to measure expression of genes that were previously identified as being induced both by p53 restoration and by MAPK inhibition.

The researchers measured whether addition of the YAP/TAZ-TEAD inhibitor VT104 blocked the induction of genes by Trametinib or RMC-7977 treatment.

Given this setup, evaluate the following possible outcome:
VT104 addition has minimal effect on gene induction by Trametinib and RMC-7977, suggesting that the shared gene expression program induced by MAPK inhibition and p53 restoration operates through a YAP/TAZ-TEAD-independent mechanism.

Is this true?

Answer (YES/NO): NO